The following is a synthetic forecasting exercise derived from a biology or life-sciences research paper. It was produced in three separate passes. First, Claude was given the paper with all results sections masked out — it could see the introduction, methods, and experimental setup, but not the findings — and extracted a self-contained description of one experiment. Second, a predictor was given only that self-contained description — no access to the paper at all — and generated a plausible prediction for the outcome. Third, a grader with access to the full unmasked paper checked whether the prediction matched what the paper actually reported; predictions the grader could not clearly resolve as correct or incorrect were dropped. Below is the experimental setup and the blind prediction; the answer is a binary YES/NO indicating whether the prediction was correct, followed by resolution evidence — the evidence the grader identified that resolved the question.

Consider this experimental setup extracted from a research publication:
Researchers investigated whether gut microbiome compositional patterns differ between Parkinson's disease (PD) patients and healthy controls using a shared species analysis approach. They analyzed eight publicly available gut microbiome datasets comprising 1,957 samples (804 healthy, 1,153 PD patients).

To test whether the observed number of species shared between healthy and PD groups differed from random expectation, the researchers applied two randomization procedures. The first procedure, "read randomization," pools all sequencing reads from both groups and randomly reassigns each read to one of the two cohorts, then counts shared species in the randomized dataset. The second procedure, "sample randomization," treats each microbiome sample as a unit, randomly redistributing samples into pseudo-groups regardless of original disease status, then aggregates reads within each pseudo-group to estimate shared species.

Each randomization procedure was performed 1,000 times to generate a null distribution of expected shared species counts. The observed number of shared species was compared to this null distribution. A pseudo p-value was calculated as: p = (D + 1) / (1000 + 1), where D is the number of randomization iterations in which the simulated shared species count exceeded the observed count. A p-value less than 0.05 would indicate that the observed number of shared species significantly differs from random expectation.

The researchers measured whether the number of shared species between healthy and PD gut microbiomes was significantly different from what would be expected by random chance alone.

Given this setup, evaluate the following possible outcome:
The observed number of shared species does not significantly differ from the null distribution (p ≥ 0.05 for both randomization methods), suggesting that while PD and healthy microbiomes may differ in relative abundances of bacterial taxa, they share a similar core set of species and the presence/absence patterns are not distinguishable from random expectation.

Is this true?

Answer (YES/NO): NO